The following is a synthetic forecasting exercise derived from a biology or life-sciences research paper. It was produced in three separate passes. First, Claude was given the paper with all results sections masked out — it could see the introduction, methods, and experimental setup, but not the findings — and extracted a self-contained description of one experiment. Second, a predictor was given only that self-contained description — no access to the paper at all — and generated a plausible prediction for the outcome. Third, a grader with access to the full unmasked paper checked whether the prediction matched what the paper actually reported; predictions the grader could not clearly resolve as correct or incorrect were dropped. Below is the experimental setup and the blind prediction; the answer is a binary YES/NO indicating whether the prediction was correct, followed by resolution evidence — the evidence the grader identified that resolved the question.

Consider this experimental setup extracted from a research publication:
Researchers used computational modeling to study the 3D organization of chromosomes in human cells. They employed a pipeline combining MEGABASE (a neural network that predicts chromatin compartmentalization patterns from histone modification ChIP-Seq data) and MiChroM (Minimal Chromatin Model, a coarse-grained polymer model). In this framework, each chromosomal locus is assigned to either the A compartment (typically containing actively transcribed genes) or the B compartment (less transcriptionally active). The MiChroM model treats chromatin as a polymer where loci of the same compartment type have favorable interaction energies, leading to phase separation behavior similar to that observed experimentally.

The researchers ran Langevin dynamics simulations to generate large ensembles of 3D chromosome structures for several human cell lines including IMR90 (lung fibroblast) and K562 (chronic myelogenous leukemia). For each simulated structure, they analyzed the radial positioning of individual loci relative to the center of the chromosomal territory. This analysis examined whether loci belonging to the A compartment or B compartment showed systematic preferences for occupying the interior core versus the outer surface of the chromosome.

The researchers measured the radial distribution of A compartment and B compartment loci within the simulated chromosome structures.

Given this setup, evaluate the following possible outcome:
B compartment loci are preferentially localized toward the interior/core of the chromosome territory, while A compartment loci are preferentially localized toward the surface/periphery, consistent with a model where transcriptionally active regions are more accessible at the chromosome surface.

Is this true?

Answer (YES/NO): YES